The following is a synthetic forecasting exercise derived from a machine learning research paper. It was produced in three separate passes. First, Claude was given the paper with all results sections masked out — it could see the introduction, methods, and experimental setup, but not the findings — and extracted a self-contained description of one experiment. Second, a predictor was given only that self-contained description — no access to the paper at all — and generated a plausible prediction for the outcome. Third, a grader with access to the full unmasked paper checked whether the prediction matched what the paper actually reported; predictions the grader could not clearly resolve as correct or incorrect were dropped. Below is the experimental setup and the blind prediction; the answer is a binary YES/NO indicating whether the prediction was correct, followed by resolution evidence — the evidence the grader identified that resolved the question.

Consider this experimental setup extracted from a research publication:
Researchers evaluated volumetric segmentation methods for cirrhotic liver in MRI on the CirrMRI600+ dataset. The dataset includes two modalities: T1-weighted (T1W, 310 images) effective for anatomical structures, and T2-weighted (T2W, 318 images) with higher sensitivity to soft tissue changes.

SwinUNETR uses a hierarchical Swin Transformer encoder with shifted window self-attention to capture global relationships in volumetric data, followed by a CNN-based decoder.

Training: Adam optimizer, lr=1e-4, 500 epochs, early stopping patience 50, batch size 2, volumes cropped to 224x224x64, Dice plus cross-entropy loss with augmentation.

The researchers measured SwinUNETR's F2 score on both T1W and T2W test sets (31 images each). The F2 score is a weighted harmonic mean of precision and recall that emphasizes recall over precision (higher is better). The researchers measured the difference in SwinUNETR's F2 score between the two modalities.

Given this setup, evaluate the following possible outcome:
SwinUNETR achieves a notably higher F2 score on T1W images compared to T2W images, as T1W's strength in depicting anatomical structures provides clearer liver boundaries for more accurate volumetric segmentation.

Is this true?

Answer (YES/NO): YES